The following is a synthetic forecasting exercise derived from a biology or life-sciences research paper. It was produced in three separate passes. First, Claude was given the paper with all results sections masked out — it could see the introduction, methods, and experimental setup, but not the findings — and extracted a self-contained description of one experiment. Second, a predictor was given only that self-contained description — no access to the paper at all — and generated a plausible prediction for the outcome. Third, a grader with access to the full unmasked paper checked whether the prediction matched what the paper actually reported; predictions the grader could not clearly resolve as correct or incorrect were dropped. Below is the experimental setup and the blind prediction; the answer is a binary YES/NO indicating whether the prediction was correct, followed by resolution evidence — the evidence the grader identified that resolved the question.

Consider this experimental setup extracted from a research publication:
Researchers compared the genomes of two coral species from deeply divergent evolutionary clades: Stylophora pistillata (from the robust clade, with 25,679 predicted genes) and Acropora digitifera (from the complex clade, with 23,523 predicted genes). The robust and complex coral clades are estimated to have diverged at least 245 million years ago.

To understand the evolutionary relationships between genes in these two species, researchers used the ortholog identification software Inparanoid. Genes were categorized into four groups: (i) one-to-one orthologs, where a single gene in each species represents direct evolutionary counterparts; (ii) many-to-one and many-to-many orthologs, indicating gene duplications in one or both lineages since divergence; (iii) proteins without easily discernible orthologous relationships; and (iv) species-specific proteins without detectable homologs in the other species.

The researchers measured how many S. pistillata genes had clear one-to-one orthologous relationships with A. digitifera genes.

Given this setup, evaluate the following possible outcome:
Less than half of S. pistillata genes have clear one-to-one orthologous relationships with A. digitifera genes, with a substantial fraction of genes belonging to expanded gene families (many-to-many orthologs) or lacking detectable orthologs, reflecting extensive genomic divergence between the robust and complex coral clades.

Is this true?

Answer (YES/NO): YES